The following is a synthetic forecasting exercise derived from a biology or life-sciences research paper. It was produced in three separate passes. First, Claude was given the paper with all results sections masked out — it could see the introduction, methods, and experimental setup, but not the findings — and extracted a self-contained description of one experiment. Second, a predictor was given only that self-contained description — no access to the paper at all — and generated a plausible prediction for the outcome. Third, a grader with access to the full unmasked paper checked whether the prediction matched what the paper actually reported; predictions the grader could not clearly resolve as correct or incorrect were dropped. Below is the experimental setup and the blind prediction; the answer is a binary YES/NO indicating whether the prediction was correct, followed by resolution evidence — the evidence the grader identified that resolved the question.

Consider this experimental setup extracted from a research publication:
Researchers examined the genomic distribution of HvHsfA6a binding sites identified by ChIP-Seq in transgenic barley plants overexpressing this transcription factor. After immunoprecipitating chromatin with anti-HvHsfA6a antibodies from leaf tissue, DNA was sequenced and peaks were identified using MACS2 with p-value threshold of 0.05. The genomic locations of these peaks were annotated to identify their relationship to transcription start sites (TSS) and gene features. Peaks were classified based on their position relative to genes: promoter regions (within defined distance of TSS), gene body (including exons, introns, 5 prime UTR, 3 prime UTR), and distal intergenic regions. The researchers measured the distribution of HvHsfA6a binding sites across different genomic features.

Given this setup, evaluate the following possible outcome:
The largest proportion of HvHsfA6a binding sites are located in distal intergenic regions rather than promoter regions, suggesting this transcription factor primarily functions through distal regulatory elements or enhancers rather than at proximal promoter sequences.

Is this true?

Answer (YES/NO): YES